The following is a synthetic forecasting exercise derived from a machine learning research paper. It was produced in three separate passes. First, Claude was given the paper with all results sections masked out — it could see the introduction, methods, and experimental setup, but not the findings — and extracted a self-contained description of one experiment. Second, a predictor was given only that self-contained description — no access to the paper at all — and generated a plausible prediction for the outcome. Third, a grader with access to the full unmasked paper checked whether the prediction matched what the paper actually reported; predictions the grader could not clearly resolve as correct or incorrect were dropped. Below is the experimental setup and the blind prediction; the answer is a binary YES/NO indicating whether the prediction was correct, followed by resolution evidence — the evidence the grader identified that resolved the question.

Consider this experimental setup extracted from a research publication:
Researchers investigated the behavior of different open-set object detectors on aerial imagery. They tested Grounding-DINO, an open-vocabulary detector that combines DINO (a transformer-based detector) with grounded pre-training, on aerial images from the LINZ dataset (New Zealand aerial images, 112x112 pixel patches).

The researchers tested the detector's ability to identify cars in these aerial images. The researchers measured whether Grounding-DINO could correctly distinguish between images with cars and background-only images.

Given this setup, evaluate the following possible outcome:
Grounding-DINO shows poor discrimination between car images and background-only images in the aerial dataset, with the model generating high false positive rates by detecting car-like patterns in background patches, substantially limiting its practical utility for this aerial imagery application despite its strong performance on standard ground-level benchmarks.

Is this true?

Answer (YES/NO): YES